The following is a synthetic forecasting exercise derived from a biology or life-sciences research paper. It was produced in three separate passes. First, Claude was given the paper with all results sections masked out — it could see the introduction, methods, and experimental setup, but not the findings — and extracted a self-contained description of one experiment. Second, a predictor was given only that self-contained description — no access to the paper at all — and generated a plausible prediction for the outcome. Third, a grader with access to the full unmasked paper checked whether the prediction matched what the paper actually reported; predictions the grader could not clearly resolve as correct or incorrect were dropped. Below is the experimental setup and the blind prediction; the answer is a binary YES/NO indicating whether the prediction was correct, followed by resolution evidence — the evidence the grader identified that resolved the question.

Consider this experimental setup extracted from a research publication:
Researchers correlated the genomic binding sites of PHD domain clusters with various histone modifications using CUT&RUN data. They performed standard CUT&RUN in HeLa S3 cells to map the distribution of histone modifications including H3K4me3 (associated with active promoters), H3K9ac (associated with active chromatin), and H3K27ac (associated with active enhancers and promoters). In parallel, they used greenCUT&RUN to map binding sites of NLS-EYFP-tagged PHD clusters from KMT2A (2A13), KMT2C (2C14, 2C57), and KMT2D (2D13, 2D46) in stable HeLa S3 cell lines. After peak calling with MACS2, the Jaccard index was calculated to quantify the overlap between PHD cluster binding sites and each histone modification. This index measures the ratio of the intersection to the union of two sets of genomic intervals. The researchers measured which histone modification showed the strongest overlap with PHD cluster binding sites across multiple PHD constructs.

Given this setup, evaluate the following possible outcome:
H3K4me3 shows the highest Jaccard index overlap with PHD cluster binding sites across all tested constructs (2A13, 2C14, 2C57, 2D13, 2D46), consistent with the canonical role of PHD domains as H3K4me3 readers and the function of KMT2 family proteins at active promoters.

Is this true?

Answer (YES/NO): NO